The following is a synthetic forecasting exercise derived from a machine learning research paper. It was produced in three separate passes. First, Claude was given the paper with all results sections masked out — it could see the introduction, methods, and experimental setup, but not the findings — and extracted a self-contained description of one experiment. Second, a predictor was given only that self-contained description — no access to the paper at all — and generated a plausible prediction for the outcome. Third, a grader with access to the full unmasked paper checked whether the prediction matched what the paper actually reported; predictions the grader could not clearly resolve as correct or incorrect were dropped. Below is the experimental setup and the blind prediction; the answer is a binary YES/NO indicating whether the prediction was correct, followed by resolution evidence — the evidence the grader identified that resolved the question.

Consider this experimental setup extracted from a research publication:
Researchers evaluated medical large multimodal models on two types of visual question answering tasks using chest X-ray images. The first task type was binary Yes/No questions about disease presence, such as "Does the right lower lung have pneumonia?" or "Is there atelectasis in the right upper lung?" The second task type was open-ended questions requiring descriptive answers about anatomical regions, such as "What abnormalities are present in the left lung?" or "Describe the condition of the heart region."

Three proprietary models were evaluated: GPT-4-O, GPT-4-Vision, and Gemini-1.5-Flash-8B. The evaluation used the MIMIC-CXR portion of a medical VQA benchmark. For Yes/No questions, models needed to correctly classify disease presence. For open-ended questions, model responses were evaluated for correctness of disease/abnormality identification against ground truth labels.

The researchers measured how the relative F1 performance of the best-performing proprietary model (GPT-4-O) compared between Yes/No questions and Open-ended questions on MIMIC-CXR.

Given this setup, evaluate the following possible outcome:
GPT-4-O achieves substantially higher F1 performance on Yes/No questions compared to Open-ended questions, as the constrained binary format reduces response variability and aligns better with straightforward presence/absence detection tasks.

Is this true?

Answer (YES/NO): YES